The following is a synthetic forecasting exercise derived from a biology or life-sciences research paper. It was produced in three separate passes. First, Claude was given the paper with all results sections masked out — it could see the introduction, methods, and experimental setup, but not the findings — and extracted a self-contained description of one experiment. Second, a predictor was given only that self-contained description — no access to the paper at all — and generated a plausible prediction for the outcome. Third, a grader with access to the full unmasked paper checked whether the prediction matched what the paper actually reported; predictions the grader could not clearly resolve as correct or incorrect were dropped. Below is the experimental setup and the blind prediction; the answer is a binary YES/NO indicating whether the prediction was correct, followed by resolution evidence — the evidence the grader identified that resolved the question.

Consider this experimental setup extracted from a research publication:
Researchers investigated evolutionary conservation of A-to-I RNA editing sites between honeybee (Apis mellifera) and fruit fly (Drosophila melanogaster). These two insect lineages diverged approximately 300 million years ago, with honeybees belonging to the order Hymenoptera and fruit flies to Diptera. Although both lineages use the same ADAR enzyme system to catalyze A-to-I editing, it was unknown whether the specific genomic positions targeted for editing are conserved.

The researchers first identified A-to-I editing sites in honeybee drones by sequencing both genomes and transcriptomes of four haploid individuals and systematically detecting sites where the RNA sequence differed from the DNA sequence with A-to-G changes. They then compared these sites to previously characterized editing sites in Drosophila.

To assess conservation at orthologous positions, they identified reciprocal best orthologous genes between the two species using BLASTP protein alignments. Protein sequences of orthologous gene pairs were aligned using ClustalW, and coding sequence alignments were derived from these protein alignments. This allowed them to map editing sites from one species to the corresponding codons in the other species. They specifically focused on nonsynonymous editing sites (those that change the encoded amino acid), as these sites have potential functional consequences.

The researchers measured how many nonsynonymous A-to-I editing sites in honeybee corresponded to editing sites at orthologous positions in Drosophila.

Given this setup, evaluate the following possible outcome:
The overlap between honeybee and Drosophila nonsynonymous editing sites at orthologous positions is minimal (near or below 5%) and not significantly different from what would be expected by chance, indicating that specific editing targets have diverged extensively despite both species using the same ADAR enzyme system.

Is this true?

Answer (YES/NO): NO